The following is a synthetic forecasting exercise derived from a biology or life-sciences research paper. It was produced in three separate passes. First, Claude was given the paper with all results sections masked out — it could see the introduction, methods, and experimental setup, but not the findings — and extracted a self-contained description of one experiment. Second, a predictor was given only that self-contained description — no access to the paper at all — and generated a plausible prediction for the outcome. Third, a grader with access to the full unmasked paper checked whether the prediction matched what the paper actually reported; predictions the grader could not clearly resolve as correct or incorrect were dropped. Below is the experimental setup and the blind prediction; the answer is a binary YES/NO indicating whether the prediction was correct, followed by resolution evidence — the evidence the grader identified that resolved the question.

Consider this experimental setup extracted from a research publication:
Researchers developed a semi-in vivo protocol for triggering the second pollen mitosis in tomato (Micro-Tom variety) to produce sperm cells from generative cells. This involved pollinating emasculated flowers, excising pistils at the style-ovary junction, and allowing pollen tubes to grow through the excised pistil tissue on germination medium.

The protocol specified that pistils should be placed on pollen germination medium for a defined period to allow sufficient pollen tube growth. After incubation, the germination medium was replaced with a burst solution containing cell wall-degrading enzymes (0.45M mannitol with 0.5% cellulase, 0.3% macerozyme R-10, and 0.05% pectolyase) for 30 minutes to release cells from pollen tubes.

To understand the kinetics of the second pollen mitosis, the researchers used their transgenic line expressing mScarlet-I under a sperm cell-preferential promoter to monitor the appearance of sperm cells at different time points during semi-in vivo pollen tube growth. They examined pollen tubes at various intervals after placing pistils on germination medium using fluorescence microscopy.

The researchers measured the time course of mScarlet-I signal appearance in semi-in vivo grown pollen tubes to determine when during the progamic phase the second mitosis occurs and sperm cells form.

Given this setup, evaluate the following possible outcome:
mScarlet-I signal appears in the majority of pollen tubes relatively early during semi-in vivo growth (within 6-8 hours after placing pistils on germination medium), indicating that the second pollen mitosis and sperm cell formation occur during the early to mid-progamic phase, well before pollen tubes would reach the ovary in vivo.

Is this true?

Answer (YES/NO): NO